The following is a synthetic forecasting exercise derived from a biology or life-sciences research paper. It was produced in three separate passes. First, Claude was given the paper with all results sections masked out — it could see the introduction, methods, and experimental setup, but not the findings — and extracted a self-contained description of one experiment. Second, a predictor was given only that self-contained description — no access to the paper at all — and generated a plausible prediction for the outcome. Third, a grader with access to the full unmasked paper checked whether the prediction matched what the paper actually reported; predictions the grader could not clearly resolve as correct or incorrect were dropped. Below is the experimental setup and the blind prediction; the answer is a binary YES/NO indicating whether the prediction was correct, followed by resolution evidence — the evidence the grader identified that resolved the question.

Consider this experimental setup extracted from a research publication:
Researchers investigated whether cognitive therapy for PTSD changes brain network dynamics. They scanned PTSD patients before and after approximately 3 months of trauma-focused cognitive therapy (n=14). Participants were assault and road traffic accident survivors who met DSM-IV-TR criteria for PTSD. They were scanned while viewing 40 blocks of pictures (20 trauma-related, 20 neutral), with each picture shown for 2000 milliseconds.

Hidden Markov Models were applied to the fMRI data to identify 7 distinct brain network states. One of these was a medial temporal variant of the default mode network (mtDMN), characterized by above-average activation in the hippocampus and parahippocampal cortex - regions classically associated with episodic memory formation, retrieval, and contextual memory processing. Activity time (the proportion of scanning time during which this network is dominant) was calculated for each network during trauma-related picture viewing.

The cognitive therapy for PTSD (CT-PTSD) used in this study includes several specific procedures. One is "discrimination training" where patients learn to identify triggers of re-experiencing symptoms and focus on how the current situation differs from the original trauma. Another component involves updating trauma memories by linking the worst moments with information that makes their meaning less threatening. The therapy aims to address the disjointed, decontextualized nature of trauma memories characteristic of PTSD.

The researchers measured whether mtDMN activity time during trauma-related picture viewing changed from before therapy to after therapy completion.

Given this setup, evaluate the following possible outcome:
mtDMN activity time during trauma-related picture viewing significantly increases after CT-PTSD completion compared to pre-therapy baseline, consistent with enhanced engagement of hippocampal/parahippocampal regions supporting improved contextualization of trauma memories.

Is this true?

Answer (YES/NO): NO